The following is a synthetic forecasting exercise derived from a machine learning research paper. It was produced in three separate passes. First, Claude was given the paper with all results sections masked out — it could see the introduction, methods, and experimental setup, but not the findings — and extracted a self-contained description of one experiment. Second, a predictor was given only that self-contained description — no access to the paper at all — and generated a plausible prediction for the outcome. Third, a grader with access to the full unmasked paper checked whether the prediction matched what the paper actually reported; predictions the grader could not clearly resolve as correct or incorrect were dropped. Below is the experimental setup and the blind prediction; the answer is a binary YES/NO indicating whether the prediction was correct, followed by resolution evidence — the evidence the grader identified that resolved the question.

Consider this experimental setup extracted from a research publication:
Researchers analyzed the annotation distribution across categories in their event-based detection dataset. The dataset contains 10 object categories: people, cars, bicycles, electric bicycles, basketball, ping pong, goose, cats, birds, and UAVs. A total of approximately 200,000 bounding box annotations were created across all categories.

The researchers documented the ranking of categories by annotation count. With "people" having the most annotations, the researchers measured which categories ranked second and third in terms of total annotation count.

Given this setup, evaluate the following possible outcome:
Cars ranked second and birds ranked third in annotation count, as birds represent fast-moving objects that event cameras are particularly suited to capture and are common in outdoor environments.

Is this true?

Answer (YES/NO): NO